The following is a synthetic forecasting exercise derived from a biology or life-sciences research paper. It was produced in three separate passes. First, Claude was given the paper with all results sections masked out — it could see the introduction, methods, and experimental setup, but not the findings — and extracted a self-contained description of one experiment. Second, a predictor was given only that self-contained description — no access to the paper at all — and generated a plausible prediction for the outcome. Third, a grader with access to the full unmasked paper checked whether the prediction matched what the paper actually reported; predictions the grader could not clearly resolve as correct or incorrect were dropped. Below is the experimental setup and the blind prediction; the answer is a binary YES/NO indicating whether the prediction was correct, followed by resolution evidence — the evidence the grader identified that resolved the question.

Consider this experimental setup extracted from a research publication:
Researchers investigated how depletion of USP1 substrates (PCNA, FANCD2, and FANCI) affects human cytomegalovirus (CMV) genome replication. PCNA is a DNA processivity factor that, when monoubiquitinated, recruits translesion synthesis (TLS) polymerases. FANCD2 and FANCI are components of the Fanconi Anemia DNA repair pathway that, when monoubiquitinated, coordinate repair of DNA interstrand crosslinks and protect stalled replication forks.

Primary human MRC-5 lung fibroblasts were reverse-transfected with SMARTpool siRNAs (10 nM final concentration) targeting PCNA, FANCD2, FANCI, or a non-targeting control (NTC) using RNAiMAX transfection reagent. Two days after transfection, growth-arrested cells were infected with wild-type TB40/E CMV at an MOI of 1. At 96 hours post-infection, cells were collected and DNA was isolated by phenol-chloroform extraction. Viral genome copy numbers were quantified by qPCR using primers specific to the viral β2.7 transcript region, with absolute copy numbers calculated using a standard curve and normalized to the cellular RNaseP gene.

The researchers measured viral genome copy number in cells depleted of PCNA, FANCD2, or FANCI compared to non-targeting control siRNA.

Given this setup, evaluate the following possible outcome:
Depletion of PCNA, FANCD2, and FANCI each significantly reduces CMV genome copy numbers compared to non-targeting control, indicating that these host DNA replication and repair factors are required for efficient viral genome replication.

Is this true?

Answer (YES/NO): NO